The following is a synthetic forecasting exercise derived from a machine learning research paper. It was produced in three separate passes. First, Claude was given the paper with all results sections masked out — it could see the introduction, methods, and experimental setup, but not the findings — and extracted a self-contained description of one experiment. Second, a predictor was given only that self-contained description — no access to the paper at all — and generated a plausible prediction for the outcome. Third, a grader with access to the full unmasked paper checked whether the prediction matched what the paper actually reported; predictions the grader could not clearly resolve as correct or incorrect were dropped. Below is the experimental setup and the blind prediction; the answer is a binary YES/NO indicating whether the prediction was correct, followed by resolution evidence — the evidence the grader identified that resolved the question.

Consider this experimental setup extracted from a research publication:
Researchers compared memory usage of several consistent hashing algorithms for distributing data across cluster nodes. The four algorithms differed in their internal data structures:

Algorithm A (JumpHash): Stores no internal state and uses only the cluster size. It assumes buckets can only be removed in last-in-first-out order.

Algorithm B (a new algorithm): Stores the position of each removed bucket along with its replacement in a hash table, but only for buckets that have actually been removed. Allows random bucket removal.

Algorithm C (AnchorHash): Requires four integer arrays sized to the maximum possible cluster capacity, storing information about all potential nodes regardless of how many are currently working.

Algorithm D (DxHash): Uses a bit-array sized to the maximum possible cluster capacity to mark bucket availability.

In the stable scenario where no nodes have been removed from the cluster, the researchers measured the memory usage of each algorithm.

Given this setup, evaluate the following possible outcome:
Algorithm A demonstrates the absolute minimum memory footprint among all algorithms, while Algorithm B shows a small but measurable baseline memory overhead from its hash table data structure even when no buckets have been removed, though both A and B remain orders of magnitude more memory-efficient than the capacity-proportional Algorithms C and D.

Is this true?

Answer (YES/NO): NO